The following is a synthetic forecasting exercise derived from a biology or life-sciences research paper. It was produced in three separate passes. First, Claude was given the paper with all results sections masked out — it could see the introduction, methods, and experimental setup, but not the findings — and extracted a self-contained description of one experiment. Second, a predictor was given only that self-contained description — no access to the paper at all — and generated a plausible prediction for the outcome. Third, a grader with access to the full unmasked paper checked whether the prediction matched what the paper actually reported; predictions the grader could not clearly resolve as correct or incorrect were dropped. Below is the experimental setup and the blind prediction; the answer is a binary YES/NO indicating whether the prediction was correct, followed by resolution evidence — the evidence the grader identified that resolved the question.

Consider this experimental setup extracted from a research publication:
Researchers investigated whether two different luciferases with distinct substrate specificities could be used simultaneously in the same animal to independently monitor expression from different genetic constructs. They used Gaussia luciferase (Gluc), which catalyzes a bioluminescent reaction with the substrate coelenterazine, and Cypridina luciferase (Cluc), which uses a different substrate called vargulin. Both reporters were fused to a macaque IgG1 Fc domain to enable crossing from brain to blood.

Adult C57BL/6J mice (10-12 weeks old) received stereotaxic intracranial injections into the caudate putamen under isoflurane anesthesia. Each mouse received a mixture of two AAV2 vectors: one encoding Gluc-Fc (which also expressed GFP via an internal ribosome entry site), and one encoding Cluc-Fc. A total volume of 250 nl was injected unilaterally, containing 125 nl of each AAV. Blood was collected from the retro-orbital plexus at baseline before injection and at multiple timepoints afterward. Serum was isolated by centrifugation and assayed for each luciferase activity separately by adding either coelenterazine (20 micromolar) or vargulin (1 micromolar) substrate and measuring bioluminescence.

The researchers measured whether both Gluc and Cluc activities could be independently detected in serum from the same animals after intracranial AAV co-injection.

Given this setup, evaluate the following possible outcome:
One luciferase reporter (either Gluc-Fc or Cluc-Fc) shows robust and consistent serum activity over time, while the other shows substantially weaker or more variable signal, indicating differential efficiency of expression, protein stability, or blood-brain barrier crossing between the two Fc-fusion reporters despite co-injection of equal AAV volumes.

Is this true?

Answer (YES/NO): NO